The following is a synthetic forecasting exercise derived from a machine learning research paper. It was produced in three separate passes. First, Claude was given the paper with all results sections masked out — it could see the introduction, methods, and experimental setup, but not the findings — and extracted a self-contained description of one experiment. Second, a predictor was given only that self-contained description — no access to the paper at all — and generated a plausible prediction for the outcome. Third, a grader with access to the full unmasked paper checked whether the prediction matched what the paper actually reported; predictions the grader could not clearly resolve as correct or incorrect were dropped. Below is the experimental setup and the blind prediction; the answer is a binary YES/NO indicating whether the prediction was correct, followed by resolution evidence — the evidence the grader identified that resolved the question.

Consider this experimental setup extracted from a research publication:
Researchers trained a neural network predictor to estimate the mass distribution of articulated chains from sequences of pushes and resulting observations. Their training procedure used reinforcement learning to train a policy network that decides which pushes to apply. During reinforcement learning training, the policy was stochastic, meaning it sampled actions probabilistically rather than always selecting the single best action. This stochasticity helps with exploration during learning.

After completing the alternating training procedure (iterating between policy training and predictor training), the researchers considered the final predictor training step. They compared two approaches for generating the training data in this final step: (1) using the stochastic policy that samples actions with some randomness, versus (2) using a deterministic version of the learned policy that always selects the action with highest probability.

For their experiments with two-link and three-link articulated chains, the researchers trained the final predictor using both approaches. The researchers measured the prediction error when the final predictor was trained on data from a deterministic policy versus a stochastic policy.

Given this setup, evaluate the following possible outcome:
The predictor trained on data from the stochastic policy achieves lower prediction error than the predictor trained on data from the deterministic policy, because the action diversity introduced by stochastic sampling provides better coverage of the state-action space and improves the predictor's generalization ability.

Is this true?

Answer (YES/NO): NO